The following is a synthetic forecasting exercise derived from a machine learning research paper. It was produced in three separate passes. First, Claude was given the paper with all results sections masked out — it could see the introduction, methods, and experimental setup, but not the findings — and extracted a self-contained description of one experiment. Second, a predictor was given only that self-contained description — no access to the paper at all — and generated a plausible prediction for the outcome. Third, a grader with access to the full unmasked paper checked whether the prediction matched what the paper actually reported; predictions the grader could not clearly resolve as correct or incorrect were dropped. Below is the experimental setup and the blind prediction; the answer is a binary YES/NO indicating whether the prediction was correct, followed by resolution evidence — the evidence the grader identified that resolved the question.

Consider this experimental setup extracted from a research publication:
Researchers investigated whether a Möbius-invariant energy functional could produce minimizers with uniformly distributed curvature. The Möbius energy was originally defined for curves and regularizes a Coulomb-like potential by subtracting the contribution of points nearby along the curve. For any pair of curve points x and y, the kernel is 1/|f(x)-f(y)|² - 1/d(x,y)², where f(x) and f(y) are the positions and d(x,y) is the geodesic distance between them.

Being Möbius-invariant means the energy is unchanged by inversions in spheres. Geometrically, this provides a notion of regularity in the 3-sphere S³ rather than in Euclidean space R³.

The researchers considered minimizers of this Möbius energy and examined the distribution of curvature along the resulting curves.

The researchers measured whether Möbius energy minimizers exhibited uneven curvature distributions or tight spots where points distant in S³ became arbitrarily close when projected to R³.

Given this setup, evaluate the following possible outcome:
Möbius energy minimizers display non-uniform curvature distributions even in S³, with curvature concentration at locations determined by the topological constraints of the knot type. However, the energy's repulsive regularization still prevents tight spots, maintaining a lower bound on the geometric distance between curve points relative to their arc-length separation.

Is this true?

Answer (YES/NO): NO